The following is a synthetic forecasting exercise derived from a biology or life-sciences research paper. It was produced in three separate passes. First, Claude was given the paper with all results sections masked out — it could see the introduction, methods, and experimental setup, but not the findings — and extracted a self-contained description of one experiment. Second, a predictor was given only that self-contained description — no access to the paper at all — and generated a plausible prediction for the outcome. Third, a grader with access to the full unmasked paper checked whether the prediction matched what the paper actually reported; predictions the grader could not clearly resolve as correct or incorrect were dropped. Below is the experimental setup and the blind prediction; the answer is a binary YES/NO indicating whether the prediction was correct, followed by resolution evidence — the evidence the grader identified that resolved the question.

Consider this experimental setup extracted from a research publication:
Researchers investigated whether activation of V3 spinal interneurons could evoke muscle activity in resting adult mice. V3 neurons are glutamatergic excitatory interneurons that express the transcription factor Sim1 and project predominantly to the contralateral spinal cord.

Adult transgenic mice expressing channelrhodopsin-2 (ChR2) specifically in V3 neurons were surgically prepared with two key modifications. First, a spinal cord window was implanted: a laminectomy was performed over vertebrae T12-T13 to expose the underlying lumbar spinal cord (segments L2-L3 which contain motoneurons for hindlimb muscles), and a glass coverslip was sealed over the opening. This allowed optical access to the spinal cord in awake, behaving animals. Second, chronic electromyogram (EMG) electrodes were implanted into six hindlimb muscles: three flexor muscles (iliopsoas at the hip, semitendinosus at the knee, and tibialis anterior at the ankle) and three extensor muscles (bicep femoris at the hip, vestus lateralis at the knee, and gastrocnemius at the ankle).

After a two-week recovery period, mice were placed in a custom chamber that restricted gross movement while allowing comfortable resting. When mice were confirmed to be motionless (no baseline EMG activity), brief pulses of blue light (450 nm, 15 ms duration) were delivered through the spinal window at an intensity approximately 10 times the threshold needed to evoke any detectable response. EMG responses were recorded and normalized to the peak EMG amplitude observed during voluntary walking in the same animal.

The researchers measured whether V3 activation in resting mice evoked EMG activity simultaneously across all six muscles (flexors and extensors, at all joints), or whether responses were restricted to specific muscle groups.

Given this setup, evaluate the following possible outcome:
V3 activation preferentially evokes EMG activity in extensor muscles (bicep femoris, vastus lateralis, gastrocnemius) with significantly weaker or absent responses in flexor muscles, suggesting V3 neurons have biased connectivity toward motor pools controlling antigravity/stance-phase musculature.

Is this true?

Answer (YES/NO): NO